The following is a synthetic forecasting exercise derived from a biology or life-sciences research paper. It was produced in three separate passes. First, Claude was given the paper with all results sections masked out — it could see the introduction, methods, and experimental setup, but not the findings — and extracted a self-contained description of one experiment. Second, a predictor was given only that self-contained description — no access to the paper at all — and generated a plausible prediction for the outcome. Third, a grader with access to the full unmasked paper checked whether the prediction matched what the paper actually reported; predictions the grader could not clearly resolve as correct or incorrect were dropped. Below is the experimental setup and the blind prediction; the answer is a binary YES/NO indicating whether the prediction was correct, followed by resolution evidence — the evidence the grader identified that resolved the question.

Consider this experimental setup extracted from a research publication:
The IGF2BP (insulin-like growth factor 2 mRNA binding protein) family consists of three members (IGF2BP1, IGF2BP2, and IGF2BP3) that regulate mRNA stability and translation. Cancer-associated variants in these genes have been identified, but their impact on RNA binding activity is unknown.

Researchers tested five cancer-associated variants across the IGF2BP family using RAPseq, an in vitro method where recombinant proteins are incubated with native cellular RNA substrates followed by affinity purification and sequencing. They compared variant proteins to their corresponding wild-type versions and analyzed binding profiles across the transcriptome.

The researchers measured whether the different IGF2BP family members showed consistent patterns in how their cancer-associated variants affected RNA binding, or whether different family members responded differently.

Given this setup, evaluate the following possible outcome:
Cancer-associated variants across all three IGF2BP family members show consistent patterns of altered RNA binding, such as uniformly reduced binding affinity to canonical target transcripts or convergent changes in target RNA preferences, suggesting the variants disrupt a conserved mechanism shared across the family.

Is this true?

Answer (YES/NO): NO